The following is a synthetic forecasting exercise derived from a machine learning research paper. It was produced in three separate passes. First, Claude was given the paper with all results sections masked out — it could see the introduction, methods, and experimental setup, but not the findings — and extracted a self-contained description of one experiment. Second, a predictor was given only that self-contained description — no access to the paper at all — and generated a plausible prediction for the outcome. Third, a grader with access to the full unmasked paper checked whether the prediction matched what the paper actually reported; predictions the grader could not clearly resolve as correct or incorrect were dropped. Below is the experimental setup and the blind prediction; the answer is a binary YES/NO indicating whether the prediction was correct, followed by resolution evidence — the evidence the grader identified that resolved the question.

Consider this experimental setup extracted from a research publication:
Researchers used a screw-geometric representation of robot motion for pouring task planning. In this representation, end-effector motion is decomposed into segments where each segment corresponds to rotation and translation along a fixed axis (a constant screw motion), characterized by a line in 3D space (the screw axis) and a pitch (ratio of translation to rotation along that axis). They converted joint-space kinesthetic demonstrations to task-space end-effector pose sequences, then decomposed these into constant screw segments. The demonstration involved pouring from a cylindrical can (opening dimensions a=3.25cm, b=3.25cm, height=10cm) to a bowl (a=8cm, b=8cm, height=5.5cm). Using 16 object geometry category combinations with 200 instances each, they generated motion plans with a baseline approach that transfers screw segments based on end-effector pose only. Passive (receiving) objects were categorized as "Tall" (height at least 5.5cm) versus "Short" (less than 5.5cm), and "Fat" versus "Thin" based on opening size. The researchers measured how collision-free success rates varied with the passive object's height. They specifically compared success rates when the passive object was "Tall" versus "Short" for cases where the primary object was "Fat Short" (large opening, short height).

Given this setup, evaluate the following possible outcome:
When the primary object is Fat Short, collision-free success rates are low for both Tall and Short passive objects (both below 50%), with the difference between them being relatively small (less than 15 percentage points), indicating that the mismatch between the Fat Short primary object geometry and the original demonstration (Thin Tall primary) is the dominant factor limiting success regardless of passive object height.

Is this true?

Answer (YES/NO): NO